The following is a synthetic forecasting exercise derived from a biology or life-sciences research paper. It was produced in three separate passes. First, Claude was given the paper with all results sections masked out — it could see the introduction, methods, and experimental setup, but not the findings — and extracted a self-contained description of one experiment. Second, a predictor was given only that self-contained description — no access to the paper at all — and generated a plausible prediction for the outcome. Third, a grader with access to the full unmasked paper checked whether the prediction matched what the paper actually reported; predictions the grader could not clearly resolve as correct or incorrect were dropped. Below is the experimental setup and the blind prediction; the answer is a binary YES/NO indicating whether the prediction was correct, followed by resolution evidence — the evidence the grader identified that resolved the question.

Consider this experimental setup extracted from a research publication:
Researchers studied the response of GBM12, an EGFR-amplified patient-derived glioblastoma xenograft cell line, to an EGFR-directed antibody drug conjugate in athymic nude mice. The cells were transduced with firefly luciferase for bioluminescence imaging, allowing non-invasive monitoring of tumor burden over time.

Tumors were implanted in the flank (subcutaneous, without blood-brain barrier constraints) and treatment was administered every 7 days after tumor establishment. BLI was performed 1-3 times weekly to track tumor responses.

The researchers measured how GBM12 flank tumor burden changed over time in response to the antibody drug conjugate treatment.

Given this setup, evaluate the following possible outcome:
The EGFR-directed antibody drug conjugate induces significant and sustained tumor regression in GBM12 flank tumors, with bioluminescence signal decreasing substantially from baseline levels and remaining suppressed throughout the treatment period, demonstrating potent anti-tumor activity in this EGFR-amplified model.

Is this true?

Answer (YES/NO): NO